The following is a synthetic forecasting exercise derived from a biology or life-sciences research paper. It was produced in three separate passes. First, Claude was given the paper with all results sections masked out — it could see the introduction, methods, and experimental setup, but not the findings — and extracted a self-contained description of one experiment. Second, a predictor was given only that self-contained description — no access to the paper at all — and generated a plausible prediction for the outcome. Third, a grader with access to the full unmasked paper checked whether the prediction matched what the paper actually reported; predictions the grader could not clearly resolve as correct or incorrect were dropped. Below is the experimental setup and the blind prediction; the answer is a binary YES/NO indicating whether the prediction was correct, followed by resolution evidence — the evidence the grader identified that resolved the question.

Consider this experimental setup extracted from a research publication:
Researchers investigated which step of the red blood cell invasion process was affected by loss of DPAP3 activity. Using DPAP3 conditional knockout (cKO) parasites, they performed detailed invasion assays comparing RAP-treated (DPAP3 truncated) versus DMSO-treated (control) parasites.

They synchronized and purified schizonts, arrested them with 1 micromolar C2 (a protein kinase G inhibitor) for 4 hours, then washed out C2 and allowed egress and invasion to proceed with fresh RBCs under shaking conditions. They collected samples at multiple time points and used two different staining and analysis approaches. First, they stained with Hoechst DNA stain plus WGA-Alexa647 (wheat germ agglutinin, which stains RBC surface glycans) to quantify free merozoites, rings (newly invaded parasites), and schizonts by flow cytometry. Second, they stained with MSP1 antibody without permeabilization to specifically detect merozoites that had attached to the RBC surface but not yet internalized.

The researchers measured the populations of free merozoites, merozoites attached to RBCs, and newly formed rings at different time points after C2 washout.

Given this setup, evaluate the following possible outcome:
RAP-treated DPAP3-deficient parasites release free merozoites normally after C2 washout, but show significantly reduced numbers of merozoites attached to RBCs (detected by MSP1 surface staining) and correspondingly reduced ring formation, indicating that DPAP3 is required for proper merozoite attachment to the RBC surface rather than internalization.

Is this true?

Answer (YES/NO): NO